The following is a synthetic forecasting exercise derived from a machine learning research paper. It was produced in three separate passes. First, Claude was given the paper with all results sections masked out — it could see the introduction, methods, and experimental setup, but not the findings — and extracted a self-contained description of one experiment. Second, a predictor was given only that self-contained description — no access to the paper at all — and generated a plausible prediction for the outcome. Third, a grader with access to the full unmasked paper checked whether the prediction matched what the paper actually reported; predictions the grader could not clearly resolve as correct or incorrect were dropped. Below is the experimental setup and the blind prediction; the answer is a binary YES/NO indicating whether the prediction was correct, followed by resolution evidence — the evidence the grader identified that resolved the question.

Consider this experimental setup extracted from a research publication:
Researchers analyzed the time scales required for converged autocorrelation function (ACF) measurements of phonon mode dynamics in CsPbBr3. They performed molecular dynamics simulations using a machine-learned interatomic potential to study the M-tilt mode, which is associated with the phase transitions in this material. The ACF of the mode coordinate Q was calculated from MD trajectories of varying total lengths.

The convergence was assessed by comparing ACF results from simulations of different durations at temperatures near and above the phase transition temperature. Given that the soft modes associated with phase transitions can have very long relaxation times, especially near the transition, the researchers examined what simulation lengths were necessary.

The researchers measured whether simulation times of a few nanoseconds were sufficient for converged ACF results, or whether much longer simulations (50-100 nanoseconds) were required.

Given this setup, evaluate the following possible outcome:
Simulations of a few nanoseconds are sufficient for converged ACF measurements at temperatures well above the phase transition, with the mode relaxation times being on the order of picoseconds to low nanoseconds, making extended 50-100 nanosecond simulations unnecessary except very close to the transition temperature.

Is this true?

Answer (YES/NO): NO